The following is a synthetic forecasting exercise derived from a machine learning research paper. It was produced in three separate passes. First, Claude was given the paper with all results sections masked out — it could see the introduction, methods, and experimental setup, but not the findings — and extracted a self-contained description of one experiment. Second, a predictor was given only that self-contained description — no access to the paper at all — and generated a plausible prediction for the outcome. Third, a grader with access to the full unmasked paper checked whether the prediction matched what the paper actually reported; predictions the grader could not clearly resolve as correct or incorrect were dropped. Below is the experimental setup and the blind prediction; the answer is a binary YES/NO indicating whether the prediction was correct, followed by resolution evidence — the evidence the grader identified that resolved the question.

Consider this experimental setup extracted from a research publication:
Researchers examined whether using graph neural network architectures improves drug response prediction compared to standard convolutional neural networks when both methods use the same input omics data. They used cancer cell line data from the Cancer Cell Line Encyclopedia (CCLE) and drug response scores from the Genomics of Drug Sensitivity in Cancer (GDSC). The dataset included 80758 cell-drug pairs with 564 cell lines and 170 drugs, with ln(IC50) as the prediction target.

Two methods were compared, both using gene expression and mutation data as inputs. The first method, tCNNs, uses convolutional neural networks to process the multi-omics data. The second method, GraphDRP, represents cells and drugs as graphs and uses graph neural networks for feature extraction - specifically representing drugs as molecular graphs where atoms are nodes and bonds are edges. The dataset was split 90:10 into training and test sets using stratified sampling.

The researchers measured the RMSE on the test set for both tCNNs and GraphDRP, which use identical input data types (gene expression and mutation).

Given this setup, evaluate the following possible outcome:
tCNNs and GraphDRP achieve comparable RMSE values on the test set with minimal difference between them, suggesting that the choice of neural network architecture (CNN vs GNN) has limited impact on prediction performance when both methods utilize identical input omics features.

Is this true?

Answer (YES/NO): NO